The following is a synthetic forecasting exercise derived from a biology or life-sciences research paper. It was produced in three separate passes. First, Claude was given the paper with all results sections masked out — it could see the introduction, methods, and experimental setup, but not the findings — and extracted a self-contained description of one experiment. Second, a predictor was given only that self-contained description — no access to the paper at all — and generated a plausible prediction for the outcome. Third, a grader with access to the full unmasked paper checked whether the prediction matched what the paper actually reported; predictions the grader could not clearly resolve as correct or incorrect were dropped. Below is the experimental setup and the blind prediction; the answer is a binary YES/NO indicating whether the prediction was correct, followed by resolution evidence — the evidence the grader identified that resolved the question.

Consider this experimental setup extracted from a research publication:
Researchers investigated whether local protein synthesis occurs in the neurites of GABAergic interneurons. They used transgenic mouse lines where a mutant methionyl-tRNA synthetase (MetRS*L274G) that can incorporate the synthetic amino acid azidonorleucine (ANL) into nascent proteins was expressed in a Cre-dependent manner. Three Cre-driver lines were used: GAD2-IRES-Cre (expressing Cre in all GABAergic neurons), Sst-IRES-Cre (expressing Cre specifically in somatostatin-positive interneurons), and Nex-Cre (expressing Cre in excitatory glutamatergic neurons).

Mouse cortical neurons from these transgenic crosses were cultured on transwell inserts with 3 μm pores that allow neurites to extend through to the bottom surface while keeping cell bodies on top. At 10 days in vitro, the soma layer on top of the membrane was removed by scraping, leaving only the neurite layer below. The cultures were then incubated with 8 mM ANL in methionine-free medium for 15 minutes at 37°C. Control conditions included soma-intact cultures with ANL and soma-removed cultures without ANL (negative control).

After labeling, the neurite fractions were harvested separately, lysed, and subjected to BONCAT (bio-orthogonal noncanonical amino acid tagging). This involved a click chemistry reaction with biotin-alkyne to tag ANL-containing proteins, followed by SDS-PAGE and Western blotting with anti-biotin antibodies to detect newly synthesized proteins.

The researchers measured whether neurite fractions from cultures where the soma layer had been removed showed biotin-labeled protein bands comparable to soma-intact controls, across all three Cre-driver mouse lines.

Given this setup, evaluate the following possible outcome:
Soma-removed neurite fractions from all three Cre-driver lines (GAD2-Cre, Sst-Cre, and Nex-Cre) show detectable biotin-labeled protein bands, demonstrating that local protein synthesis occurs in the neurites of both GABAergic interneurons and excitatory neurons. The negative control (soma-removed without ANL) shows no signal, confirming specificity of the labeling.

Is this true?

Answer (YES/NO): YES